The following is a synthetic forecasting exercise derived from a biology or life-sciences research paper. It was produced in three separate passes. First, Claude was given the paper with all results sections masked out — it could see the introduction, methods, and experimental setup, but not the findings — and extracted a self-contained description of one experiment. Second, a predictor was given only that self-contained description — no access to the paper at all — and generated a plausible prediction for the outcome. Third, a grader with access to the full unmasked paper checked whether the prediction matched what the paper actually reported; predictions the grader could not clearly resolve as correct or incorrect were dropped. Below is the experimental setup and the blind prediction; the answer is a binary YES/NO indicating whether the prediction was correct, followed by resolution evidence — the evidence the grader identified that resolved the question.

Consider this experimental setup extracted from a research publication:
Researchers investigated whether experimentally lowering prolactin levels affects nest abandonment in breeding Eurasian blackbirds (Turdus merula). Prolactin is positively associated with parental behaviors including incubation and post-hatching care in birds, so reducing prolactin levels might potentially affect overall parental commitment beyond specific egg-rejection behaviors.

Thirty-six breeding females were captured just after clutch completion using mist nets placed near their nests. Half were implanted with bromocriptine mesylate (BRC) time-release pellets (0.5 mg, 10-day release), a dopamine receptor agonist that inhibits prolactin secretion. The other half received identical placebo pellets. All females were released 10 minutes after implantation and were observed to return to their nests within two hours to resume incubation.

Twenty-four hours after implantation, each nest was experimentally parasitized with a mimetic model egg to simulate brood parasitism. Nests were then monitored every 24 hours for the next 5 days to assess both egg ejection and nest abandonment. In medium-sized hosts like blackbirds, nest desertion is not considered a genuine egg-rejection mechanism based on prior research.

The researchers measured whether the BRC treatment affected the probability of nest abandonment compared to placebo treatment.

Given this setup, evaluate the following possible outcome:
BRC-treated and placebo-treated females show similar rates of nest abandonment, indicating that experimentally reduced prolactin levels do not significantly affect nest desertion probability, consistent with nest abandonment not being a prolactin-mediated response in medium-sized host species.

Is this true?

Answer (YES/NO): YES